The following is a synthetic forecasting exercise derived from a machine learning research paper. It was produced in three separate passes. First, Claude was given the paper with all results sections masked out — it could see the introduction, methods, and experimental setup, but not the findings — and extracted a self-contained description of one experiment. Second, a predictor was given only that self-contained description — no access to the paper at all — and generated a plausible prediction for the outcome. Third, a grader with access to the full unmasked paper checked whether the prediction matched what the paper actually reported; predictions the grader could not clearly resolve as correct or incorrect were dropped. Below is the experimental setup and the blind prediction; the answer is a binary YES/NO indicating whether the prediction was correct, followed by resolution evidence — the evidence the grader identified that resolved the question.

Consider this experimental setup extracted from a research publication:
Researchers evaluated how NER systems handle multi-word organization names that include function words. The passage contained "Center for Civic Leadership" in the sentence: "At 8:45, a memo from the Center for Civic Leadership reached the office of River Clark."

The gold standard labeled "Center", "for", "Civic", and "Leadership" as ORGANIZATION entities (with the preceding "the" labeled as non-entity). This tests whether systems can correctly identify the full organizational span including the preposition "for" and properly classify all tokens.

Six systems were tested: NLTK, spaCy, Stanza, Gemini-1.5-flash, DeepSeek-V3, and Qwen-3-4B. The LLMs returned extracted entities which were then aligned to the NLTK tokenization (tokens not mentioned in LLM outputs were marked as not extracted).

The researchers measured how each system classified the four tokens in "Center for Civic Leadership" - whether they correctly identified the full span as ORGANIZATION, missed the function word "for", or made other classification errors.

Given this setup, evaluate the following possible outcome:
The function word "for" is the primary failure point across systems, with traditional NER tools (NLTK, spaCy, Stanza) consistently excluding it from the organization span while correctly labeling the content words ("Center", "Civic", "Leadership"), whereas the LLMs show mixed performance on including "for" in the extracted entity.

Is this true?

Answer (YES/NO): NO